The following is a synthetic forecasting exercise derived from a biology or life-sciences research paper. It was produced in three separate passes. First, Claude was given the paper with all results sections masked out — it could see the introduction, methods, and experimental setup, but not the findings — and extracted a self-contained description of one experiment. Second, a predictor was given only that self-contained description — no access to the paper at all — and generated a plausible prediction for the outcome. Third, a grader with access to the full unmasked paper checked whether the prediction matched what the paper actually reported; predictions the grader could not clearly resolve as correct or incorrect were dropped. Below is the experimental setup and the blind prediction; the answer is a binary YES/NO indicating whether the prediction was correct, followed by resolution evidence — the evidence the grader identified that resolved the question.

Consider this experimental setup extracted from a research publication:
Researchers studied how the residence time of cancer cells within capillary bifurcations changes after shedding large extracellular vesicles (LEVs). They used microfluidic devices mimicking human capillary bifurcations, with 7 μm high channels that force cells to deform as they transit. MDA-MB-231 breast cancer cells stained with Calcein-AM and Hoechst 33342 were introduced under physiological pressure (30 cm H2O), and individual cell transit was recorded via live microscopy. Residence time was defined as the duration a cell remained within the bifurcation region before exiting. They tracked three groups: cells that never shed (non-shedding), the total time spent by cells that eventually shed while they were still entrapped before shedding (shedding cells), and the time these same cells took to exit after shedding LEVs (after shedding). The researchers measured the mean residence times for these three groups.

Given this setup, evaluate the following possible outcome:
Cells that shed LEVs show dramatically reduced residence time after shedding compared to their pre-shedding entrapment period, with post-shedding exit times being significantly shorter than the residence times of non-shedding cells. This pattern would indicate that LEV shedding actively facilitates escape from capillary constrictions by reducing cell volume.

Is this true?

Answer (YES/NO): NO